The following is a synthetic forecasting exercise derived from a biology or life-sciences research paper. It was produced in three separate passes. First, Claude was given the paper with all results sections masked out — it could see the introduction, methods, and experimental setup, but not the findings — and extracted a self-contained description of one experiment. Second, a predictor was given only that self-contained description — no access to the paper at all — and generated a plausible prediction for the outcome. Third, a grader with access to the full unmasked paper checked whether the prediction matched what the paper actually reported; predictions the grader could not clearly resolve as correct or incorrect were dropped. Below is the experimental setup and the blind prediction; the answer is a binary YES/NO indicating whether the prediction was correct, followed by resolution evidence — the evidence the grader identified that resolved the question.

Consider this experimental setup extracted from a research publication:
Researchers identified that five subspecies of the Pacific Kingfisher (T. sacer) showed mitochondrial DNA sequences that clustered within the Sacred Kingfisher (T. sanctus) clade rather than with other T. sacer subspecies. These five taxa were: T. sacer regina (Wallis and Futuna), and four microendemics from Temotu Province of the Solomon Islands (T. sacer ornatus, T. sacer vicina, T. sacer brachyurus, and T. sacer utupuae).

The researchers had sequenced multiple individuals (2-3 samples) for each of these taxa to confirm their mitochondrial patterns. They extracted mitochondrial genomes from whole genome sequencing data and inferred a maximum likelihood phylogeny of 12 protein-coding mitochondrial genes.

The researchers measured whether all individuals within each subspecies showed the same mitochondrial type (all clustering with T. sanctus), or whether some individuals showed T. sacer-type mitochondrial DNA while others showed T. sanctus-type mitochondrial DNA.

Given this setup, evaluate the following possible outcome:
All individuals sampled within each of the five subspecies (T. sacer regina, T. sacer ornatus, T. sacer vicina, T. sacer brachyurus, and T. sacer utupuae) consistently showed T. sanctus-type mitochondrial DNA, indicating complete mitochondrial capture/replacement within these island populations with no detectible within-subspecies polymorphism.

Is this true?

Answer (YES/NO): NO